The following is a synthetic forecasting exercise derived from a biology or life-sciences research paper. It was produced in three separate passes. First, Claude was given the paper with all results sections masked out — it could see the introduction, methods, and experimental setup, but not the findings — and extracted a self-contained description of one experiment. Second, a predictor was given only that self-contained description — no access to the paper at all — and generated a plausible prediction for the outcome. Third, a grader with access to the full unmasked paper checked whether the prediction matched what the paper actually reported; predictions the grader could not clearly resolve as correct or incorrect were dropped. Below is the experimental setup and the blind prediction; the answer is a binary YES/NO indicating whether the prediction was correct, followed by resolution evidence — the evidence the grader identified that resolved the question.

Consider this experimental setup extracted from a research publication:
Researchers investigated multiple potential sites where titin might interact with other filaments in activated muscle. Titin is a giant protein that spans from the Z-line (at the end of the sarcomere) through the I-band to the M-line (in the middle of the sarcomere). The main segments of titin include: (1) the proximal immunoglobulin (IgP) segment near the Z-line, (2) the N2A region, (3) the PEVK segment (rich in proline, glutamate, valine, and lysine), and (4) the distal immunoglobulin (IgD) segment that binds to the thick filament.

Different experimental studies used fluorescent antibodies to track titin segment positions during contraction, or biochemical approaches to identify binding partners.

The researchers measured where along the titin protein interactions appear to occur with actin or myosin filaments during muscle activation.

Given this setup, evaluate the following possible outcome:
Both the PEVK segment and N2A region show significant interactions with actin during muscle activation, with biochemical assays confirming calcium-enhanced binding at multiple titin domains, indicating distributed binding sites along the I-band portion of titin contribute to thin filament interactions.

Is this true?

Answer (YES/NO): YES